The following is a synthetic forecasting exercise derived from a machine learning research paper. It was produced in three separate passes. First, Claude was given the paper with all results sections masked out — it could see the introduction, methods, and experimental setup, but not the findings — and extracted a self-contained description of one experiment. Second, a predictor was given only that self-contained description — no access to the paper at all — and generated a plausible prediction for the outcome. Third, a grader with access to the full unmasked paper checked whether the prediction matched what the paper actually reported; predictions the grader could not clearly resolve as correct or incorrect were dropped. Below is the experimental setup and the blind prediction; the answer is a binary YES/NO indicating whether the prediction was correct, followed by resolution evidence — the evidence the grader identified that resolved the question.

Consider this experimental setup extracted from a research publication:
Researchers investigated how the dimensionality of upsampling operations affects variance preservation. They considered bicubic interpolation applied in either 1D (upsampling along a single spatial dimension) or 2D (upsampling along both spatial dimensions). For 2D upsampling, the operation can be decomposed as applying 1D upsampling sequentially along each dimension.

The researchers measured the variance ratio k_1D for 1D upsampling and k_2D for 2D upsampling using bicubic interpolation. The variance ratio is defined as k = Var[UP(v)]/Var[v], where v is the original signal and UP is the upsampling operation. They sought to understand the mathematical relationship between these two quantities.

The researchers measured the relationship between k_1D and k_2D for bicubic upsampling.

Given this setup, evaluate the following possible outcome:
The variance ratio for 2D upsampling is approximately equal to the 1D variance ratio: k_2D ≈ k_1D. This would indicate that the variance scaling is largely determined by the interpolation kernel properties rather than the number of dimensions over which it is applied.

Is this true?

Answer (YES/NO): NO